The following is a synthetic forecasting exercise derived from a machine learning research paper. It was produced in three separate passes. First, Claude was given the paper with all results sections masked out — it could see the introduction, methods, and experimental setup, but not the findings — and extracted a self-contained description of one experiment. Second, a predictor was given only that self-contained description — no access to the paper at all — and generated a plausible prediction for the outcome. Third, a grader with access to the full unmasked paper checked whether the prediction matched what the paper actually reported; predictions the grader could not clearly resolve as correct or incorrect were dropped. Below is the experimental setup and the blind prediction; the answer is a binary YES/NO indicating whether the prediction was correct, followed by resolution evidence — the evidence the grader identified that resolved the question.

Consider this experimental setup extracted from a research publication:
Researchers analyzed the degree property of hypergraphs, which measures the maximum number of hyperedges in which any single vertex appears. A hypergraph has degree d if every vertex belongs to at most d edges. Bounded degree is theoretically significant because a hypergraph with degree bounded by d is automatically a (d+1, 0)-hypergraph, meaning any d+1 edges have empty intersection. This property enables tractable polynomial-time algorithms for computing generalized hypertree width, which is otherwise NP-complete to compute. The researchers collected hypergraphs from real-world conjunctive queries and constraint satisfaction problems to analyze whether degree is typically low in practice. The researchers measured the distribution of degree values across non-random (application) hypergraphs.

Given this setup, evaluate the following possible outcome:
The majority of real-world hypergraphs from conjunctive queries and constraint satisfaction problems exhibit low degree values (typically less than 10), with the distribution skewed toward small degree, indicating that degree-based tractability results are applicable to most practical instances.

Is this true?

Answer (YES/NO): YES